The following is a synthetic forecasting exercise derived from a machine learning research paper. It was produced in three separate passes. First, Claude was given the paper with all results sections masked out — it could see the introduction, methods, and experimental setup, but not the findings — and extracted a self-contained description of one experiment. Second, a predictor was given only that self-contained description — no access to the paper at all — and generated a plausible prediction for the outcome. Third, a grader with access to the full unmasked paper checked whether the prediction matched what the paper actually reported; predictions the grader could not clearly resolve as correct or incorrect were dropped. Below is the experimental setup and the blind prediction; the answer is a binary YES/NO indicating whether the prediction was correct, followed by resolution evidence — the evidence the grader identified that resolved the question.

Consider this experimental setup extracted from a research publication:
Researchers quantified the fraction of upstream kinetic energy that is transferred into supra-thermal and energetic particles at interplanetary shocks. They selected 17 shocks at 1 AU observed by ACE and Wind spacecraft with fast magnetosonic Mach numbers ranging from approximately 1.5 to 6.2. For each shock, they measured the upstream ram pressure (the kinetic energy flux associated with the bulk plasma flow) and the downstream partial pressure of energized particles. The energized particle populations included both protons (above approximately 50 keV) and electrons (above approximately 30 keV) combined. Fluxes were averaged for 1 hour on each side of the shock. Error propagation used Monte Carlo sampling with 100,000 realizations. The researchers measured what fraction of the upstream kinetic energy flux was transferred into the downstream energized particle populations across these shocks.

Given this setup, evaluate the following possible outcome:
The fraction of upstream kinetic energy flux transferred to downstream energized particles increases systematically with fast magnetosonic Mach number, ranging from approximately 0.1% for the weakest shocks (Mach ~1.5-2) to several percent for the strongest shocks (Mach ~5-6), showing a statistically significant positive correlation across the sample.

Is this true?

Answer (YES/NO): NO